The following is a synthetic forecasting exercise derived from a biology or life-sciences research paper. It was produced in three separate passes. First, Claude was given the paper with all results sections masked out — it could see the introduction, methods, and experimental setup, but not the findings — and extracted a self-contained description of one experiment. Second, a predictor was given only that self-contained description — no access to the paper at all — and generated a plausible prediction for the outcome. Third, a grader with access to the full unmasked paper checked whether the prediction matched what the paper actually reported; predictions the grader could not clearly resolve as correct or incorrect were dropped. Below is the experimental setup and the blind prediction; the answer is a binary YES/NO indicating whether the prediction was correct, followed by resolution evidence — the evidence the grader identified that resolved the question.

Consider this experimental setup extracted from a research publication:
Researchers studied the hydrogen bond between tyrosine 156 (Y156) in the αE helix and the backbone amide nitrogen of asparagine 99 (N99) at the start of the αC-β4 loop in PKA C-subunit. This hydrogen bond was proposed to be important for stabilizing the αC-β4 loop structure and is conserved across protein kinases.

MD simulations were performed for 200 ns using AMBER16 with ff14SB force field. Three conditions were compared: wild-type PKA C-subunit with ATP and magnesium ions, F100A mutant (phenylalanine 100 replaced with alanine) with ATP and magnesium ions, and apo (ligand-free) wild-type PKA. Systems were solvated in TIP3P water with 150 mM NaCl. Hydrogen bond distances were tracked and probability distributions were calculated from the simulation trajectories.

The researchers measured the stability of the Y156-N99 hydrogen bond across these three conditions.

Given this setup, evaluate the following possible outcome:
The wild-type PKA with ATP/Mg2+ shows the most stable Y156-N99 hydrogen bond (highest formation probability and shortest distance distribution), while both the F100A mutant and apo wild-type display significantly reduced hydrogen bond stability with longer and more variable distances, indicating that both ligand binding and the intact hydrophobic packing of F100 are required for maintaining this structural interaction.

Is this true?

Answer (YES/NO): NO